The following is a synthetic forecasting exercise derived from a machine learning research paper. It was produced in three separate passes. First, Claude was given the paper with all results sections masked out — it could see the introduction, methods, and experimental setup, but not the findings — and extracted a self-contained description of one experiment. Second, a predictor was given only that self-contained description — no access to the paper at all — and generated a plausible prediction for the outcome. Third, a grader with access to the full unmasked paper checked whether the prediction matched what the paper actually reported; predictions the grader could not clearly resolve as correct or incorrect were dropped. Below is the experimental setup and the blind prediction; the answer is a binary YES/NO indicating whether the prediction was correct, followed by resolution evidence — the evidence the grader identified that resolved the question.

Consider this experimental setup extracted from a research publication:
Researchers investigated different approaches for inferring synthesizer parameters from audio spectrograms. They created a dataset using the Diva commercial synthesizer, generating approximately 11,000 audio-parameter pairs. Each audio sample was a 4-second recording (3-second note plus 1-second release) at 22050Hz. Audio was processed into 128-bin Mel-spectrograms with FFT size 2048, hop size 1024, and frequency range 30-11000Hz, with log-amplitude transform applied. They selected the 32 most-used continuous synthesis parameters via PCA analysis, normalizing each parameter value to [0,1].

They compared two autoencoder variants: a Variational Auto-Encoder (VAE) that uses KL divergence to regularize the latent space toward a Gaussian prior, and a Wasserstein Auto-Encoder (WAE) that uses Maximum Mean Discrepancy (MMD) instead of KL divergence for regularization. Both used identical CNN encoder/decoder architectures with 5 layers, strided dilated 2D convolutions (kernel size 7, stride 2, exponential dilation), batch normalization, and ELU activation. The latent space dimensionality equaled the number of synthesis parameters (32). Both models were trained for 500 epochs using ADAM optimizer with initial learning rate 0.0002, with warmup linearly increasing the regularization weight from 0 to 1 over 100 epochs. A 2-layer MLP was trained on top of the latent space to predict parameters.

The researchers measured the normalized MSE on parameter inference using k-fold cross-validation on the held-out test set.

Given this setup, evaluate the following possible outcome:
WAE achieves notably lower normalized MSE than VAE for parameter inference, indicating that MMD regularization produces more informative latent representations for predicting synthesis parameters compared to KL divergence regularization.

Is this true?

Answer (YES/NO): NO